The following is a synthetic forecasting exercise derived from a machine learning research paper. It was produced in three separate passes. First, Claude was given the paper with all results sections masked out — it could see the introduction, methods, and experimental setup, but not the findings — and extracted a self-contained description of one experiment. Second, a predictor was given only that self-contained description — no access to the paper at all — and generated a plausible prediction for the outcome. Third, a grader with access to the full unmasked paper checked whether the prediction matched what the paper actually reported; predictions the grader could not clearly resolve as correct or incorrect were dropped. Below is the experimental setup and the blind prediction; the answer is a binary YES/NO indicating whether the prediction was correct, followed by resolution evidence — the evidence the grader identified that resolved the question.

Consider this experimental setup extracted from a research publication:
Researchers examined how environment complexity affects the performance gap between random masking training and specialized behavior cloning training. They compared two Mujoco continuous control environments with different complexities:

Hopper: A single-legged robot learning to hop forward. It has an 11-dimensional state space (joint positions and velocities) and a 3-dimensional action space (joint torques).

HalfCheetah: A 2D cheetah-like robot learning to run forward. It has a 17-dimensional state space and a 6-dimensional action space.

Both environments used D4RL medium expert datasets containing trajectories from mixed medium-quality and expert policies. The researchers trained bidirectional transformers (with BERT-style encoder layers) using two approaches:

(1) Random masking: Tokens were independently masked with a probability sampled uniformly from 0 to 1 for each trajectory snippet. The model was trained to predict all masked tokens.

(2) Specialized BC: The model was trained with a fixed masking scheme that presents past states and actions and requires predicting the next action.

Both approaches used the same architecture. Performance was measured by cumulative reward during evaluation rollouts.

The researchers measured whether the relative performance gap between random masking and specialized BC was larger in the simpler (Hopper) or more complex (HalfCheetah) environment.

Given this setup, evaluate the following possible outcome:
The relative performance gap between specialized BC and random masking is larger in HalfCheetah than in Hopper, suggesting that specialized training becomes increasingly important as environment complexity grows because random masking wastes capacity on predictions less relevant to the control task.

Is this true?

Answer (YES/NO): YES